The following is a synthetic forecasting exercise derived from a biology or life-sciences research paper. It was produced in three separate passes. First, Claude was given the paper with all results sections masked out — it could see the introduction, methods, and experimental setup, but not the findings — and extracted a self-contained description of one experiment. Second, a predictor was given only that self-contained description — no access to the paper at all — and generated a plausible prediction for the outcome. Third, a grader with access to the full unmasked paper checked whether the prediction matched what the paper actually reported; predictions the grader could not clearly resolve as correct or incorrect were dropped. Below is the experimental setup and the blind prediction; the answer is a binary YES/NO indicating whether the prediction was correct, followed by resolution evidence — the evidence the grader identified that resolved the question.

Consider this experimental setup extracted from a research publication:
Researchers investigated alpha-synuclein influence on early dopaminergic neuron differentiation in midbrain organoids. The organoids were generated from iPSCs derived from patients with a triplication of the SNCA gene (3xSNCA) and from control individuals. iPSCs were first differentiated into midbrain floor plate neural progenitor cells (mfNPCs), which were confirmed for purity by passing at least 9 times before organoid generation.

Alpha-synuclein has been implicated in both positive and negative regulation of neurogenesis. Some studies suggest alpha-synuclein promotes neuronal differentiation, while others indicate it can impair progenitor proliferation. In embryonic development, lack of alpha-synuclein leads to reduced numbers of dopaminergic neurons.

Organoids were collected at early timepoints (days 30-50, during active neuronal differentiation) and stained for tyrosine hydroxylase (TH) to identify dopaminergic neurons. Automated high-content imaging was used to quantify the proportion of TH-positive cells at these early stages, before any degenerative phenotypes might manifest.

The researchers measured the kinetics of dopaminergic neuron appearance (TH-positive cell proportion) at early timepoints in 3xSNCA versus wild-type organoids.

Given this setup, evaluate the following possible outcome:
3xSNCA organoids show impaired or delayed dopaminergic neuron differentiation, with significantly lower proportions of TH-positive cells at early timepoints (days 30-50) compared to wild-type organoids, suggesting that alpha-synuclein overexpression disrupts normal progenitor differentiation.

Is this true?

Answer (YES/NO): NO